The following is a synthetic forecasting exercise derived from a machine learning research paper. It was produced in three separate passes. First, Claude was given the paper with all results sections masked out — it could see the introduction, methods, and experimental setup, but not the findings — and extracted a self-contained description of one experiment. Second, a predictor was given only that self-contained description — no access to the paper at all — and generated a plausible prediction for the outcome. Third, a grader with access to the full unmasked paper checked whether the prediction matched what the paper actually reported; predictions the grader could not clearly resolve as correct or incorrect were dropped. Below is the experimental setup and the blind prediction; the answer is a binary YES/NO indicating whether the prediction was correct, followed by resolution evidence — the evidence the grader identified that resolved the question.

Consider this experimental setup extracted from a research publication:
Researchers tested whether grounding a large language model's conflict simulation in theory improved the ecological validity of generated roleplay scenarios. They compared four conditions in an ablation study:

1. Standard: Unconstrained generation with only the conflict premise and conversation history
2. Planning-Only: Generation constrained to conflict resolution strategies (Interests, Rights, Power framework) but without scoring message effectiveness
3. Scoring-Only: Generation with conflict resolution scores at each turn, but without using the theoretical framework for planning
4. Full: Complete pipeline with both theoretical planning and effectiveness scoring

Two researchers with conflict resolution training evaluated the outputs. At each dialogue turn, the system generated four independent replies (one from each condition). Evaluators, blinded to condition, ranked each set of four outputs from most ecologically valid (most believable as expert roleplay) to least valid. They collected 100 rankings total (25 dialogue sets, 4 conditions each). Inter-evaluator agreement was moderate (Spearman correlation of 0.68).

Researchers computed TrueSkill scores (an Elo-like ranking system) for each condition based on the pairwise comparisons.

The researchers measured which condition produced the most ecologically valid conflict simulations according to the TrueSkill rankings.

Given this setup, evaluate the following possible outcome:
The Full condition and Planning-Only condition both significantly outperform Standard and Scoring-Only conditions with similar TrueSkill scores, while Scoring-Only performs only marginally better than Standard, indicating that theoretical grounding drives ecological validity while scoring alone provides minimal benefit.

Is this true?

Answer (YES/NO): NO